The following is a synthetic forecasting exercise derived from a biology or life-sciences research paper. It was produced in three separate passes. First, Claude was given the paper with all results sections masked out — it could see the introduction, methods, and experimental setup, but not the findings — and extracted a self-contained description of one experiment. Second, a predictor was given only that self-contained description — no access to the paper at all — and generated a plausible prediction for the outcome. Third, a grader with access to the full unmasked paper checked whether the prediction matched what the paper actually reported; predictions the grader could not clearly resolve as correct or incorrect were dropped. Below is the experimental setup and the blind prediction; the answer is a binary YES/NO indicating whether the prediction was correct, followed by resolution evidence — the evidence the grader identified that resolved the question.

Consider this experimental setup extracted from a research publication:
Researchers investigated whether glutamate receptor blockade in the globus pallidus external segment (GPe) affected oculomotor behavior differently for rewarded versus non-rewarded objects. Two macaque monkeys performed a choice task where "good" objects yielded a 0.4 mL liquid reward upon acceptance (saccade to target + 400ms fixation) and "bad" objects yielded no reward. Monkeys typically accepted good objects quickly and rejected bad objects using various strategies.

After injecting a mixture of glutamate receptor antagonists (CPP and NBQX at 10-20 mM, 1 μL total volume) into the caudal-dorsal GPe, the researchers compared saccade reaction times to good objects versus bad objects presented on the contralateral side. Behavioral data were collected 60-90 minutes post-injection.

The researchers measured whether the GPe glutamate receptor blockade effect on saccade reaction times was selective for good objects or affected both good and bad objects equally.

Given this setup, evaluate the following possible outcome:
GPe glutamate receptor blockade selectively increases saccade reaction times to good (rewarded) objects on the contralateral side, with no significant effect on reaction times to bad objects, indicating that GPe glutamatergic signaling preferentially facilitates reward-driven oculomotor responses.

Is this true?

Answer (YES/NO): YES